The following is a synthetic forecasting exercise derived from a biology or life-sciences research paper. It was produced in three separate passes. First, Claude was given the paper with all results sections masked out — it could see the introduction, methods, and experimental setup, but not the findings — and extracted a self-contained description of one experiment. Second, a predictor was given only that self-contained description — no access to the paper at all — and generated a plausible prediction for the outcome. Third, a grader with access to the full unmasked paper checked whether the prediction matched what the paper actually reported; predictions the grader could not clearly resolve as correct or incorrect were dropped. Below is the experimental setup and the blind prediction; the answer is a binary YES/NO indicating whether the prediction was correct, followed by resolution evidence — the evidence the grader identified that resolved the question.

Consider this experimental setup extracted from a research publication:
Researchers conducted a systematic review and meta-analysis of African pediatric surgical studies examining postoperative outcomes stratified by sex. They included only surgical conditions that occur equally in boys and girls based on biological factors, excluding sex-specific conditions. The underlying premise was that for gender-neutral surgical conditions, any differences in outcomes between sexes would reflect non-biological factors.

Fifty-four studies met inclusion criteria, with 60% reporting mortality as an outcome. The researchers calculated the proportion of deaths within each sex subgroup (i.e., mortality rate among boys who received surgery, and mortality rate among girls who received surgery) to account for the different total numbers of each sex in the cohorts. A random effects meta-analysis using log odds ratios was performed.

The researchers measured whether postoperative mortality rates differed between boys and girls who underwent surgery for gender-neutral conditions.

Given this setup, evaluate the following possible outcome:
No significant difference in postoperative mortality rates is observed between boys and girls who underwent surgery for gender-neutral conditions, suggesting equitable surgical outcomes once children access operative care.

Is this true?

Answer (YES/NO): NO